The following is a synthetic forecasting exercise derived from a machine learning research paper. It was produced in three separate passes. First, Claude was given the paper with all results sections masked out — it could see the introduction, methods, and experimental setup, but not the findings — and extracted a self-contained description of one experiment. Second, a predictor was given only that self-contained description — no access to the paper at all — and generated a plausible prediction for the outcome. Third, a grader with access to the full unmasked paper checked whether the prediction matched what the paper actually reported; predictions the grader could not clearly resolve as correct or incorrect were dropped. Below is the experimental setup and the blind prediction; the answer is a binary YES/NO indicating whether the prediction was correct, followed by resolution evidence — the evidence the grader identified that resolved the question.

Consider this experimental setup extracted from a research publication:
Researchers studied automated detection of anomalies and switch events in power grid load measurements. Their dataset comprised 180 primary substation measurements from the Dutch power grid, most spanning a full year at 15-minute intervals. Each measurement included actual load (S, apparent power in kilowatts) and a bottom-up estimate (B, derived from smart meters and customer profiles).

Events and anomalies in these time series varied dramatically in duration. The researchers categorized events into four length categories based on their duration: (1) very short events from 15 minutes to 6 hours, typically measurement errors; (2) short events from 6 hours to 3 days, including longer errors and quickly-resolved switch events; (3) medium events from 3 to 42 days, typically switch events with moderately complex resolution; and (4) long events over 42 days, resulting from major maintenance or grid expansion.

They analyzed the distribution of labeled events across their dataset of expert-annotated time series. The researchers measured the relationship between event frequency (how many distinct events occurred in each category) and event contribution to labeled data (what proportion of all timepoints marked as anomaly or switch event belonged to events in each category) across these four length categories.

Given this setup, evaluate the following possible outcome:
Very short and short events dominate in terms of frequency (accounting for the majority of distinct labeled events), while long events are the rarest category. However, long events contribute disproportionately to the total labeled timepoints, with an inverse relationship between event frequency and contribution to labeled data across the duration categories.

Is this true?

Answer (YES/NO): YES